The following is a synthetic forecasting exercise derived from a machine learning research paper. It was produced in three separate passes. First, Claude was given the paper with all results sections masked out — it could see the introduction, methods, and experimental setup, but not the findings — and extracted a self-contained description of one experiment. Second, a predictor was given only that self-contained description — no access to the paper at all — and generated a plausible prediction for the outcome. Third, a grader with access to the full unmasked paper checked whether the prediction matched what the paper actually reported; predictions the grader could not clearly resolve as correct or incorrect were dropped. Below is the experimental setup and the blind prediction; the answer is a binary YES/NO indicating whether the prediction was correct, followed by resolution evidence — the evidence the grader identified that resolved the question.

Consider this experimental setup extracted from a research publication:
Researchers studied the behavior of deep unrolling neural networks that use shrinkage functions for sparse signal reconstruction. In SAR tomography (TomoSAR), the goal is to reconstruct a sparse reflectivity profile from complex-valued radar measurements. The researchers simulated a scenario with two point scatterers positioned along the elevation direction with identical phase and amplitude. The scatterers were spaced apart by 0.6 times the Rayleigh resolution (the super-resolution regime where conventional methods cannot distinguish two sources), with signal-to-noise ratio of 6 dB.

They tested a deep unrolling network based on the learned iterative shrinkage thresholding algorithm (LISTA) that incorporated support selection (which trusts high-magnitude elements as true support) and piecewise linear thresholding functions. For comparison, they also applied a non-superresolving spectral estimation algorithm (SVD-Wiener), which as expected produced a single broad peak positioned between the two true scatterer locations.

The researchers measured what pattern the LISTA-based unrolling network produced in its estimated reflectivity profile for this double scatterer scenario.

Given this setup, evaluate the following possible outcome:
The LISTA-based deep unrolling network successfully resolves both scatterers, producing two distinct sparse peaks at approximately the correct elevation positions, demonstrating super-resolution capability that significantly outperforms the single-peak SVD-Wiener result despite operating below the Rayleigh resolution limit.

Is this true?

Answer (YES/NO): NO